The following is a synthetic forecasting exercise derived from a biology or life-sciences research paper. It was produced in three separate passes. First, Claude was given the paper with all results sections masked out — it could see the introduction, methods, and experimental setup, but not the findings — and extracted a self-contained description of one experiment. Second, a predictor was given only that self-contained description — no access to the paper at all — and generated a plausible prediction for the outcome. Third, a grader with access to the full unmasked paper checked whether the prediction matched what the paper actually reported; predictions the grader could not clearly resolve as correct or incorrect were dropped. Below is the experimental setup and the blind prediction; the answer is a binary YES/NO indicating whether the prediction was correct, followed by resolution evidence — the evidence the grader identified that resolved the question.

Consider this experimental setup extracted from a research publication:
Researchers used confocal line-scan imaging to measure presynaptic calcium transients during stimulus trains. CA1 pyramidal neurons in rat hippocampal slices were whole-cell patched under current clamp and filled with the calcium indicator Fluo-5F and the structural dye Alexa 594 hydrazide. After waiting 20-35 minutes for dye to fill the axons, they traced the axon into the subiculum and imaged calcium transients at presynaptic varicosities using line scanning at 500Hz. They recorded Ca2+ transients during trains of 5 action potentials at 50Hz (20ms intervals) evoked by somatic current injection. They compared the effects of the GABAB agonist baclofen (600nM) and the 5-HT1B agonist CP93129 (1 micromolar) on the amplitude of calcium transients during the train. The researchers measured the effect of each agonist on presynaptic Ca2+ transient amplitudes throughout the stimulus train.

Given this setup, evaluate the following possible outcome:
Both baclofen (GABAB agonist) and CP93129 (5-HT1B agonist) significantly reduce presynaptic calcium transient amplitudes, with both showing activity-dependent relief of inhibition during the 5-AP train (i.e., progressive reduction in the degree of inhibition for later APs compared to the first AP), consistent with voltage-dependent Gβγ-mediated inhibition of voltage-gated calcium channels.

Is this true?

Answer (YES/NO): NO